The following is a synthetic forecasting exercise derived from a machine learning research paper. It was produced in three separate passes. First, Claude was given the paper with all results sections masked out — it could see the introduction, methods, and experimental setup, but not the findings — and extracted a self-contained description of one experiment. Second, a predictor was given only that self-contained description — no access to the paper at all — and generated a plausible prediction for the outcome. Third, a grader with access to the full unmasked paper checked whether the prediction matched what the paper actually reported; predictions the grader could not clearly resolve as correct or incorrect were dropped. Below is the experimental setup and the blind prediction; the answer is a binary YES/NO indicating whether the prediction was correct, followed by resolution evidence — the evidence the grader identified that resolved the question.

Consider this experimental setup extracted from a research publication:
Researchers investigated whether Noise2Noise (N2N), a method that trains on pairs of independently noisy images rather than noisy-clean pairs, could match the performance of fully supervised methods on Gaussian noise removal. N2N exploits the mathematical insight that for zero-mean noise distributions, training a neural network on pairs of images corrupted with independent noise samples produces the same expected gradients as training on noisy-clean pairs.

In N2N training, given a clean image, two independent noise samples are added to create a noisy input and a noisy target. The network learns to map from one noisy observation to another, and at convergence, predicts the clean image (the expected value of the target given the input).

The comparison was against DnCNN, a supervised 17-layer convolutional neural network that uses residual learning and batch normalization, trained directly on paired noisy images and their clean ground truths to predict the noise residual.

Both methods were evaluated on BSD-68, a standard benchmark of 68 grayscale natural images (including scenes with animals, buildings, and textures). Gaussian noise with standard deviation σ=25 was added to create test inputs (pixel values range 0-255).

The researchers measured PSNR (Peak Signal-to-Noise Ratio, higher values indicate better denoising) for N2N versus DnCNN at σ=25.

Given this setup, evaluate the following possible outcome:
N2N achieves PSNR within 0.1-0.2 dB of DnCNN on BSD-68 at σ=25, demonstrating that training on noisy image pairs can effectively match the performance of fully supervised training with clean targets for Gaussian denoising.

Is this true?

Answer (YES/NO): NO